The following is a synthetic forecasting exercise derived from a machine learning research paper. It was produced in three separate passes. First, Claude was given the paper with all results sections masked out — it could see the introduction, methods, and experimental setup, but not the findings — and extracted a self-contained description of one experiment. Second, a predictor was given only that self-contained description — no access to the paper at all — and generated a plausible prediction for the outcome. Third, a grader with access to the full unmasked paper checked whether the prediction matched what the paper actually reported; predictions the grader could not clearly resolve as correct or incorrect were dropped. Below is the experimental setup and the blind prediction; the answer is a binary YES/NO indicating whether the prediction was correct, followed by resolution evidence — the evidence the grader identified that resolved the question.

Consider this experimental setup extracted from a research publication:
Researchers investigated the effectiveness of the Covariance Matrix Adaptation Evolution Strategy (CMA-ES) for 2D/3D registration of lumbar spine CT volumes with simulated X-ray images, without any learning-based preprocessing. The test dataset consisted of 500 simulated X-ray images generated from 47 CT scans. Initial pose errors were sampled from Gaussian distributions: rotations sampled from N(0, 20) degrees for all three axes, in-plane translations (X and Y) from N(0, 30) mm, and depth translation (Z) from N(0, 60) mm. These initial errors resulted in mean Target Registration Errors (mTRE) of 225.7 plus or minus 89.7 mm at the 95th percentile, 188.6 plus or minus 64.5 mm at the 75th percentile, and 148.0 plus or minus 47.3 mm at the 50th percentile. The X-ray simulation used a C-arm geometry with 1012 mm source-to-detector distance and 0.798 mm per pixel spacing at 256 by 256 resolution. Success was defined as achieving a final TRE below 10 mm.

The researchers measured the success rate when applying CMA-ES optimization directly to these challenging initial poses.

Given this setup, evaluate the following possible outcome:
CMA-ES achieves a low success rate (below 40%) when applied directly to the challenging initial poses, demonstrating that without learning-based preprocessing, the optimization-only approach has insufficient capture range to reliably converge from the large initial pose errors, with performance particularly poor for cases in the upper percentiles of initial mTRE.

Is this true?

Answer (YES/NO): YES